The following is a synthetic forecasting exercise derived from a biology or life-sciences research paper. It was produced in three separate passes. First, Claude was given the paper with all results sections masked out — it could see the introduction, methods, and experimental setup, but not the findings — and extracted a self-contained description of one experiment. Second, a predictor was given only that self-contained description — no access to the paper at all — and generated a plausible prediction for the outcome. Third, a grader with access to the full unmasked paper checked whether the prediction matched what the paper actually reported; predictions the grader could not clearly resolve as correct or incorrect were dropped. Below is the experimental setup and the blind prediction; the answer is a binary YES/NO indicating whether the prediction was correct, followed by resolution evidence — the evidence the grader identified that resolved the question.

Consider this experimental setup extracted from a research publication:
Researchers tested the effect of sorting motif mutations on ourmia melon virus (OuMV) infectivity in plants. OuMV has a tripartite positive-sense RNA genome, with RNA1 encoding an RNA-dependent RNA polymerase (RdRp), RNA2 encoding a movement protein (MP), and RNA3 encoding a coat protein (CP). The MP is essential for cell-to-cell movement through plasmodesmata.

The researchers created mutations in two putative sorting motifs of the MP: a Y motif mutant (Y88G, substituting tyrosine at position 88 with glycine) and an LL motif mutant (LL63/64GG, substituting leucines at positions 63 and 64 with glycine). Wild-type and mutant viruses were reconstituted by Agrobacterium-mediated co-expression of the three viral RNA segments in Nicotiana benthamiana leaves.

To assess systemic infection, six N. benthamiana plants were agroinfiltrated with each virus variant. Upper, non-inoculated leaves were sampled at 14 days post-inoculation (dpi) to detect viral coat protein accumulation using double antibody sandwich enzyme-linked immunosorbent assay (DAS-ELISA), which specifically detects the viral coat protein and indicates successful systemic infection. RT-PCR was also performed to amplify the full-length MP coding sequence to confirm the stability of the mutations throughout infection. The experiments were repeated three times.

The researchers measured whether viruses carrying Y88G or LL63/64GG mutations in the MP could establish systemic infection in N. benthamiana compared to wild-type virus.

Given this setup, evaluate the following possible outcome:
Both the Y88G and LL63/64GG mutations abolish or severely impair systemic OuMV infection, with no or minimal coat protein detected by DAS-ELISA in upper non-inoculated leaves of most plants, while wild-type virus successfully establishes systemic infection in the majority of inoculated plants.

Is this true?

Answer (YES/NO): YES